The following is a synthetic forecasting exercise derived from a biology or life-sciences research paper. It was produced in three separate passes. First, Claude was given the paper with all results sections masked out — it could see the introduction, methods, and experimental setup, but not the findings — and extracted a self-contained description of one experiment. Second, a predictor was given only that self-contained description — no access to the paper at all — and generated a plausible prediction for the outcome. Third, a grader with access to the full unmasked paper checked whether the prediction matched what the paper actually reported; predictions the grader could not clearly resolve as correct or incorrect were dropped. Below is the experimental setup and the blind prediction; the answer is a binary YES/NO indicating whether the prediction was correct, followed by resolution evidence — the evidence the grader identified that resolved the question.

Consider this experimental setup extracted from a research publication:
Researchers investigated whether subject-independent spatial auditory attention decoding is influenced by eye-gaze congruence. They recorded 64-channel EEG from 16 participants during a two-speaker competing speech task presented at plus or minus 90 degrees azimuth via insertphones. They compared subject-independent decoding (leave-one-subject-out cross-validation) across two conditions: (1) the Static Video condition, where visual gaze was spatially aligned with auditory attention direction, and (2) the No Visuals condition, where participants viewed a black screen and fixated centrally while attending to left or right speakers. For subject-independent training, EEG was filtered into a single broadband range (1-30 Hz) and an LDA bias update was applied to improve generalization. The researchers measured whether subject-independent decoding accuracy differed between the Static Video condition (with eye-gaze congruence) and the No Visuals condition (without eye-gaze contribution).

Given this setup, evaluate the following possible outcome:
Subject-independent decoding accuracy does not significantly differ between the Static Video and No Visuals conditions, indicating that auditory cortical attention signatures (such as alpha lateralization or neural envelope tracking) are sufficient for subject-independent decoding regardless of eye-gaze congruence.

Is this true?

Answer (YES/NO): NO